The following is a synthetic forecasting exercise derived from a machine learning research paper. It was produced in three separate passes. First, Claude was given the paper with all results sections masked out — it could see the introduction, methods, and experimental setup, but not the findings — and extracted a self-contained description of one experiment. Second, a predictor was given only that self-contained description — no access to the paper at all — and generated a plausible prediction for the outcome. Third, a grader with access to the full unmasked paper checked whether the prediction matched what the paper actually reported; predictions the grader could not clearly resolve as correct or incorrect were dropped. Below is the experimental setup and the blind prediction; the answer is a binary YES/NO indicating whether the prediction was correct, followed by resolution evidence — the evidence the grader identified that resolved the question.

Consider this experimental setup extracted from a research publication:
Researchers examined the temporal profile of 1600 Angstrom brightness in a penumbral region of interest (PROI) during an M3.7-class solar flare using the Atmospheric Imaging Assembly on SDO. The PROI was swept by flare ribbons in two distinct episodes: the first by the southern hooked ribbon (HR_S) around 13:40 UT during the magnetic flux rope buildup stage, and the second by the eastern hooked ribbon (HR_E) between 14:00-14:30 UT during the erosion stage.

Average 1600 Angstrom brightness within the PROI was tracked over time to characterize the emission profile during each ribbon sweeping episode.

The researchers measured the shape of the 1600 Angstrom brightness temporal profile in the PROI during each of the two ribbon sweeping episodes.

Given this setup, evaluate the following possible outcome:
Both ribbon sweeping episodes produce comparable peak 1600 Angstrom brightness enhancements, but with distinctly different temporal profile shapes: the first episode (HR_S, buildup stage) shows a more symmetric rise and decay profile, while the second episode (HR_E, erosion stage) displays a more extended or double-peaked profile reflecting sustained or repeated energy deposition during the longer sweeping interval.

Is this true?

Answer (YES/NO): NO